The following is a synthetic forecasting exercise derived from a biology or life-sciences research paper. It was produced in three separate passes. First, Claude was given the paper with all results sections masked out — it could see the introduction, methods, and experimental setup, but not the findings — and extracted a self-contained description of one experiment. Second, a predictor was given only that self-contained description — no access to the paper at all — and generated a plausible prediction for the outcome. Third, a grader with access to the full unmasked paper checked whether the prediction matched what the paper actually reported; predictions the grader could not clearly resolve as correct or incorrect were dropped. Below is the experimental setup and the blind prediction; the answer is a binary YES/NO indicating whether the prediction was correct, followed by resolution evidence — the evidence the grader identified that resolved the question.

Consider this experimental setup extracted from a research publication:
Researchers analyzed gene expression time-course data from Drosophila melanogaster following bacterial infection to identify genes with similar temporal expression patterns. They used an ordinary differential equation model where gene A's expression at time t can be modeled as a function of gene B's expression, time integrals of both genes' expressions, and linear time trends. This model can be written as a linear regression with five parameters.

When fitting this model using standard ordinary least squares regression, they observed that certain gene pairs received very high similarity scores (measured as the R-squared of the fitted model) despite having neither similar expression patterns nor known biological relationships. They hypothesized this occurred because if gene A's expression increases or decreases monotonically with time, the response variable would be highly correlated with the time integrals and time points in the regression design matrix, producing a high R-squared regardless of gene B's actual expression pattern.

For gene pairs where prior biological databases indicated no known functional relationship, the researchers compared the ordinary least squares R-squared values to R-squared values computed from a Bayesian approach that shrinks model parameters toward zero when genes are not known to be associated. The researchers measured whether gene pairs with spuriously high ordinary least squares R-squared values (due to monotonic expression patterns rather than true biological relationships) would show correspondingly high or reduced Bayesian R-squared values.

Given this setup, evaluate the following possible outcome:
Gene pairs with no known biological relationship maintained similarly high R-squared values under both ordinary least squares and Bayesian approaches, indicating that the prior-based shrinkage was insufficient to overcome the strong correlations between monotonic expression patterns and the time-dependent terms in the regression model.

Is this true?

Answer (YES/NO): NO